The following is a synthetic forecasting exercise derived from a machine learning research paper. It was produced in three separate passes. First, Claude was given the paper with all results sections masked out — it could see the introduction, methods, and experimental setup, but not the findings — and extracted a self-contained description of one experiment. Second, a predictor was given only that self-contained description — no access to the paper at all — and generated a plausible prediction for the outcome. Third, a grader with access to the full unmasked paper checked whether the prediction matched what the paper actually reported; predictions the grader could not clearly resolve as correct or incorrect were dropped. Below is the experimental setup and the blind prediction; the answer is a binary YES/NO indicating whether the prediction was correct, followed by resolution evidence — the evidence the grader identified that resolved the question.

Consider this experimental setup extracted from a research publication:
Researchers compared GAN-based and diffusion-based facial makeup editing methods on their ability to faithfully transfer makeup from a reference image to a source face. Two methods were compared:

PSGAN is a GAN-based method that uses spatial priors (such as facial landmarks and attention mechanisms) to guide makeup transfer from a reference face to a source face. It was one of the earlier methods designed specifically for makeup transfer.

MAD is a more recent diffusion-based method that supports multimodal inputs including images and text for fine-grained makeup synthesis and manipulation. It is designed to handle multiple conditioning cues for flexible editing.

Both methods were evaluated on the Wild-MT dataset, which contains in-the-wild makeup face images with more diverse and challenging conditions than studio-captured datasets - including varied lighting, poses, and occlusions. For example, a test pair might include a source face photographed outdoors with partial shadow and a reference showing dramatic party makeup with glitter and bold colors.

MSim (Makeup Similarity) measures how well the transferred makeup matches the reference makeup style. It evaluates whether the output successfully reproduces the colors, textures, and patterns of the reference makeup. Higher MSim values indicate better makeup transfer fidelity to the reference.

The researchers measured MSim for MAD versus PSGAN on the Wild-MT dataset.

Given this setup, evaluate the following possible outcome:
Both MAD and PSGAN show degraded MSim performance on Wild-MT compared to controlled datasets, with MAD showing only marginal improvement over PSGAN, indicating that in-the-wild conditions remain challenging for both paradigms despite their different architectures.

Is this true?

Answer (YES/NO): NO